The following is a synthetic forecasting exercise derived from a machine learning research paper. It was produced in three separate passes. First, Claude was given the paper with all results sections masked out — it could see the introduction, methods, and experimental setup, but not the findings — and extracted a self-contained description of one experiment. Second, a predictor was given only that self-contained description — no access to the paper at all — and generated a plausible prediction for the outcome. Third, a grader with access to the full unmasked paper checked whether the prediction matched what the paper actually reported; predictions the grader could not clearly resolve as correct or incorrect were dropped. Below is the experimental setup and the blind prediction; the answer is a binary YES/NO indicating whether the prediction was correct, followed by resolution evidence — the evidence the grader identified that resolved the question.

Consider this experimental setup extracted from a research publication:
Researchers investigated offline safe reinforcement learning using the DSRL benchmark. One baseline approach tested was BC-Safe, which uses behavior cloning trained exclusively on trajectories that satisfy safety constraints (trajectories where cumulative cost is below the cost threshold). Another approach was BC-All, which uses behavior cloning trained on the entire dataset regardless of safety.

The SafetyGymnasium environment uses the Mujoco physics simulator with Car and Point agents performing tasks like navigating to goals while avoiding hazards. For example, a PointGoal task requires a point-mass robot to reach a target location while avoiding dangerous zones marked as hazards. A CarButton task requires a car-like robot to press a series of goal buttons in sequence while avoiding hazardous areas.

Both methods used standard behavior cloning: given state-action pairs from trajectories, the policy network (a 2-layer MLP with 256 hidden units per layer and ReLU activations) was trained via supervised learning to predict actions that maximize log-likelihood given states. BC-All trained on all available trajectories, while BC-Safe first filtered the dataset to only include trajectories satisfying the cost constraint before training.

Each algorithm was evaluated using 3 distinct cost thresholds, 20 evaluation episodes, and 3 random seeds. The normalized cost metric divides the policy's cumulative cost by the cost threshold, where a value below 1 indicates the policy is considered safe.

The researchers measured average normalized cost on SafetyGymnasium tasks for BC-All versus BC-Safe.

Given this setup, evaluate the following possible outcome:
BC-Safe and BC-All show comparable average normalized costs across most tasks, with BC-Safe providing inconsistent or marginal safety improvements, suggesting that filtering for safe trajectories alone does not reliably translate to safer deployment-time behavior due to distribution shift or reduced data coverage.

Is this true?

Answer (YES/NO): NO